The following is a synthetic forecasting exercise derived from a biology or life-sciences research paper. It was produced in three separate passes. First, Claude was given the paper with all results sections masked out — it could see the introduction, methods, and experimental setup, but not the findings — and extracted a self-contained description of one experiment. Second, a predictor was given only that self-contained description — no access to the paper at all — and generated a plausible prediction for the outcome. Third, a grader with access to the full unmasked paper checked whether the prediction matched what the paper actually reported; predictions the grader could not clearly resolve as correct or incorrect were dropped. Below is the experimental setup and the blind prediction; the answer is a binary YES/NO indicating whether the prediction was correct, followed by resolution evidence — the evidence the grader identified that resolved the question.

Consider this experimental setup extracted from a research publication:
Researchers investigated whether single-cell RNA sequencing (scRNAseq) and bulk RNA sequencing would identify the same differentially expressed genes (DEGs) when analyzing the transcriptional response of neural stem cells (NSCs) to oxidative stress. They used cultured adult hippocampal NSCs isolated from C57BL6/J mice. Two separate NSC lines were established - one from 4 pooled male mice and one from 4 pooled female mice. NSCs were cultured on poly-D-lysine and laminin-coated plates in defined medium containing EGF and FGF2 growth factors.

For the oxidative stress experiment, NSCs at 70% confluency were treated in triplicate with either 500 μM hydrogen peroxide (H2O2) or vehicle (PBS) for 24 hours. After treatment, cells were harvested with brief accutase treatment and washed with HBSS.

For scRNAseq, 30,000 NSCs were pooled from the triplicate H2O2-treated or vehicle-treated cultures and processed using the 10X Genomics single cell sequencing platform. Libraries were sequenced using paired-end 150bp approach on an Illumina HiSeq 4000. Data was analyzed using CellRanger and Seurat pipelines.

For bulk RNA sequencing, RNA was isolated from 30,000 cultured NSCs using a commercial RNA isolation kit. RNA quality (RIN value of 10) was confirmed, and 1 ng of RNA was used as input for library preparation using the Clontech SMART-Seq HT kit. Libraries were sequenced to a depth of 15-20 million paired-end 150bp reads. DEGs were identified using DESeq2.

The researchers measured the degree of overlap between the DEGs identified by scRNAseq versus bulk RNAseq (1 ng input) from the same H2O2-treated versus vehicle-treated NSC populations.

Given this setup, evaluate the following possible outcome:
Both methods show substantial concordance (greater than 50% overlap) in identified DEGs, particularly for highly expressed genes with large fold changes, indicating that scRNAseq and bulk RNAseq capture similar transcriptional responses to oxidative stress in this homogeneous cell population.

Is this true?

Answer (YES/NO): NO